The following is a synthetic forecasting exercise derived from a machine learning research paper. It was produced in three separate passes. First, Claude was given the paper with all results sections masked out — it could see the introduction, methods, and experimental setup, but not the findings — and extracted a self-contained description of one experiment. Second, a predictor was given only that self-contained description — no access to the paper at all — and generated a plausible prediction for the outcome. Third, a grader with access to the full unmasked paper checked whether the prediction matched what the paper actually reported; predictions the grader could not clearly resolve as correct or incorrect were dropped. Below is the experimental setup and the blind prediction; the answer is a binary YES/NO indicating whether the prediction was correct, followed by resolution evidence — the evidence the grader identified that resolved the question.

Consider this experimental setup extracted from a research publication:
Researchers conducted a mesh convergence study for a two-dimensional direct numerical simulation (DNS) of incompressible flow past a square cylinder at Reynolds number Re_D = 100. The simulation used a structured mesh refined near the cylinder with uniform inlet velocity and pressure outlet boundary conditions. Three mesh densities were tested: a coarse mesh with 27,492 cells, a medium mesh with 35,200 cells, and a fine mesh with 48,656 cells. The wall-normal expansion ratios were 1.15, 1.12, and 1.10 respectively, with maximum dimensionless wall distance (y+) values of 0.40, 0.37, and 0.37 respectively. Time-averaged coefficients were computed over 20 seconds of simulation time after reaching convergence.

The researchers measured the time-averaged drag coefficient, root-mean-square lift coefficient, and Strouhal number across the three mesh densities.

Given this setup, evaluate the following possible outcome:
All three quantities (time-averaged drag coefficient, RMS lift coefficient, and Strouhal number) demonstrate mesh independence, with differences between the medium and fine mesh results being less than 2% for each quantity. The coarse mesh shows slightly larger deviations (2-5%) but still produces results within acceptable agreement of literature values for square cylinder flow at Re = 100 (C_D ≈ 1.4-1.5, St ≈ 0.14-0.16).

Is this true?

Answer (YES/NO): NO